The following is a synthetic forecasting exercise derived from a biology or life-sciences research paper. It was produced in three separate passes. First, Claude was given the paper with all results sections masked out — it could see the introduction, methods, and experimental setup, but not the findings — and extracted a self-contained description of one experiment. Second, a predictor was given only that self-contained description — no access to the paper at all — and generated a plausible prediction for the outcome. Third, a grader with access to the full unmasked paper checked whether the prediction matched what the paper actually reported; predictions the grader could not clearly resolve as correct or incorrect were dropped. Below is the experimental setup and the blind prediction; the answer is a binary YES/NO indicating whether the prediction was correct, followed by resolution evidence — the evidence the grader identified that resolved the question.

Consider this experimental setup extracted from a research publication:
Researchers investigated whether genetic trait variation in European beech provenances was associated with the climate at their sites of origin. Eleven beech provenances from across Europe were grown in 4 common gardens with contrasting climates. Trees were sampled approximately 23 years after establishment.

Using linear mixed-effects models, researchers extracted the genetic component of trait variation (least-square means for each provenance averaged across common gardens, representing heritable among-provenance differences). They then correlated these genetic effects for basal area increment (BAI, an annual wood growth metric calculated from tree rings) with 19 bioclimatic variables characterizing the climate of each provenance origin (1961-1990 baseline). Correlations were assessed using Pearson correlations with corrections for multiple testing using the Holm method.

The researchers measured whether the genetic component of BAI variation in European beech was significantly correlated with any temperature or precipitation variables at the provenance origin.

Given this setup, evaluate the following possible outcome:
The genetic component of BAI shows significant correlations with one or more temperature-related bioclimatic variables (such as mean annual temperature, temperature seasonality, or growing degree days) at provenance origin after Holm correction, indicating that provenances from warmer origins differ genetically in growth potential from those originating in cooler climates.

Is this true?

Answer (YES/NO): NO